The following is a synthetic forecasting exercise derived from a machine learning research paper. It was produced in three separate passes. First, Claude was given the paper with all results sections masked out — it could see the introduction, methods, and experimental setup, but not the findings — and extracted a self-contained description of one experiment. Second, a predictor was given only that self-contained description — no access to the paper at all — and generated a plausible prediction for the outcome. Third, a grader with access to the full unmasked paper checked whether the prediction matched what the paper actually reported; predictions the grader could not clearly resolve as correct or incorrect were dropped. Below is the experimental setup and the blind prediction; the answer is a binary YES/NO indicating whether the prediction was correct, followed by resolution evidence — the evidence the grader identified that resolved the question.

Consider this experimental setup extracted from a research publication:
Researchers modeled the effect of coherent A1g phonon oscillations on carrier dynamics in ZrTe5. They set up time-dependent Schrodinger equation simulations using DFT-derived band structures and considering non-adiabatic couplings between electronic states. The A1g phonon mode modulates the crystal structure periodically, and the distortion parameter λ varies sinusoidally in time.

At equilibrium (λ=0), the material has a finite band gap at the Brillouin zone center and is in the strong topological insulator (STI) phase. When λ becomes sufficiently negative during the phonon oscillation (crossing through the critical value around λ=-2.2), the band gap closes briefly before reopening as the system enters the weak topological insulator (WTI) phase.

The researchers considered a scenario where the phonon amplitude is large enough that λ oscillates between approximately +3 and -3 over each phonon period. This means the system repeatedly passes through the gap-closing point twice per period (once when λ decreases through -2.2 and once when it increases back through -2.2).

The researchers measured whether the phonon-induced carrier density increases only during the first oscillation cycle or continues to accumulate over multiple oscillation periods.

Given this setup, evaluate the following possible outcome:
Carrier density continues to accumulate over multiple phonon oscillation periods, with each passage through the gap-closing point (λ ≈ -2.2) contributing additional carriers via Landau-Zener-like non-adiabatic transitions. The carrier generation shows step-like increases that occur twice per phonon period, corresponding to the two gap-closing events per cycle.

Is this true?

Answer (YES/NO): YES